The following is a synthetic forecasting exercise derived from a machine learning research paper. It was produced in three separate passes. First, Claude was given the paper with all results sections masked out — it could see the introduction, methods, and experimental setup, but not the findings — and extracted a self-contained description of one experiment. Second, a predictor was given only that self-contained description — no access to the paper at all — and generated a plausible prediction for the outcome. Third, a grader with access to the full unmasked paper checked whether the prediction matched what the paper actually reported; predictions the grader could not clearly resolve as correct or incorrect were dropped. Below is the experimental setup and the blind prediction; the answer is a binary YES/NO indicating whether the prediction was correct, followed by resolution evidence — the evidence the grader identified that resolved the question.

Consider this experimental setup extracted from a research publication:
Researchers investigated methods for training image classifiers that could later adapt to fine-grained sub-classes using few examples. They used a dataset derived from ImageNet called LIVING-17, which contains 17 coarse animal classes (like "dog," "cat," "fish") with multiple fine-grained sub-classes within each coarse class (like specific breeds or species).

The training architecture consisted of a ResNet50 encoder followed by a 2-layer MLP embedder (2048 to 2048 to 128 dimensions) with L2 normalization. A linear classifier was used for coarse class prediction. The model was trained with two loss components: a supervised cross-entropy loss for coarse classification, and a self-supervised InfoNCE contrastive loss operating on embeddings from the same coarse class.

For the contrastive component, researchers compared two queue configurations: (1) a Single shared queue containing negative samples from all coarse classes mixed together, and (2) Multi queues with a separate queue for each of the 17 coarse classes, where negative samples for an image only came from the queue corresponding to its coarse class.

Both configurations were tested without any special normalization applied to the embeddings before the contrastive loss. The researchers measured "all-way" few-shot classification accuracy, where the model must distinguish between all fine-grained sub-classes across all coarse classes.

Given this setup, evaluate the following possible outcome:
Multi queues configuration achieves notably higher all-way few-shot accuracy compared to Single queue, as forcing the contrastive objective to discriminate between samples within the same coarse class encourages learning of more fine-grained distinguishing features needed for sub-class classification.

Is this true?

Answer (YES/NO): NO